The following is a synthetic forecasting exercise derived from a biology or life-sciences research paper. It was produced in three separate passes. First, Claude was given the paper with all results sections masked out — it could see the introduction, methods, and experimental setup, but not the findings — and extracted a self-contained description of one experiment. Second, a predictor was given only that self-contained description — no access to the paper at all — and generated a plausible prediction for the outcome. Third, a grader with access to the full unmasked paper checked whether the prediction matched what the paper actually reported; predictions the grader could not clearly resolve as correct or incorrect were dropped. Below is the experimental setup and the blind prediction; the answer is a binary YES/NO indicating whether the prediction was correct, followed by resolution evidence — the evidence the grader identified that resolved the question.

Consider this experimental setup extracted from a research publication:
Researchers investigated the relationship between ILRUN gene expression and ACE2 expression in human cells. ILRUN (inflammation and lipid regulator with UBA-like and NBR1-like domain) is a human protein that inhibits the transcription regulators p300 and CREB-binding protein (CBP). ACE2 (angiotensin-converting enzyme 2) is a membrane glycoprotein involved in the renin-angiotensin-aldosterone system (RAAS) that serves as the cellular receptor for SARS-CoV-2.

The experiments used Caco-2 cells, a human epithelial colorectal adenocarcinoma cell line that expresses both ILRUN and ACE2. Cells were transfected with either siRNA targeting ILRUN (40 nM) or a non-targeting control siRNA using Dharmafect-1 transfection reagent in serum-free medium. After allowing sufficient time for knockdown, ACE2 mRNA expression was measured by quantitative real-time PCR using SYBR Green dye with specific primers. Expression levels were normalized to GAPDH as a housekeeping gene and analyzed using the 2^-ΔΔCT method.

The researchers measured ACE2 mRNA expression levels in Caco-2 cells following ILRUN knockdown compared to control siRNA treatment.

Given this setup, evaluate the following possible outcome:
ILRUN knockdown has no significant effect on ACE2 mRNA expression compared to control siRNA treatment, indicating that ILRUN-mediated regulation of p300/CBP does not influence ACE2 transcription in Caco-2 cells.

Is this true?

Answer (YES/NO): NO